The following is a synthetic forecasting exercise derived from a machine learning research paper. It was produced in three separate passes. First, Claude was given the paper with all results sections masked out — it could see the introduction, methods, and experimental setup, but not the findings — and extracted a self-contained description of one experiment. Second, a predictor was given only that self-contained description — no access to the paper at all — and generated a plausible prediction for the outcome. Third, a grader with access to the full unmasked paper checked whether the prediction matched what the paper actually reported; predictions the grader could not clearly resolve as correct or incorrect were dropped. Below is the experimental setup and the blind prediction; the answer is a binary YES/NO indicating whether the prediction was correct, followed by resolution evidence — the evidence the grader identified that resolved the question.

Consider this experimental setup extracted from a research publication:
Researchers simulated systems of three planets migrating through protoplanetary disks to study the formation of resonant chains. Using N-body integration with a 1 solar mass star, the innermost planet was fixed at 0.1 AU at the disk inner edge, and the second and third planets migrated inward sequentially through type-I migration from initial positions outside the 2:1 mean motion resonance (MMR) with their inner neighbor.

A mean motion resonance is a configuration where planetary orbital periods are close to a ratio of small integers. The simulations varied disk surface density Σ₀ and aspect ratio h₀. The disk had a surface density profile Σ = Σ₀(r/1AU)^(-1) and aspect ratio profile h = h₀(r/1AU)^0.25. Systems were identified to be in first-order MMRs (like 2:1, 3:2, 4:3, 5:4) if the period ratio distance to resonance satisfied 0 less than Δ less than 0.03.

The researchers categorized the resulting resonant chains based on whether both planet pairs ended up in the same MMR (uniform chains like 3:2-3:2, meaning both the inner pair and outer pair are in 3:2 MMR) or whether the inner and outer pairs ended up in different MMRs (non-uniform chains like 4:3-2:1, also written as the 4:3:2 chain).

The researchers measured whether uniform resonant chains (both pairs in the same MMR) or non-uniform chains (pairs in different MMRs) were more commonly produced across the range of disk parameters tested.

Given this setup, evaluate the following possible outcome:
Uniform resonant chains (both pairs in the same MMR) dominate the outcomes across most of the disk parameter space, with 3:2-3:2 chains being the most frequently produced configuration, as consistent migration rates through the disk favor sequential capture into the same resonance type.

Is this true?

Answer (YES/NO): NO